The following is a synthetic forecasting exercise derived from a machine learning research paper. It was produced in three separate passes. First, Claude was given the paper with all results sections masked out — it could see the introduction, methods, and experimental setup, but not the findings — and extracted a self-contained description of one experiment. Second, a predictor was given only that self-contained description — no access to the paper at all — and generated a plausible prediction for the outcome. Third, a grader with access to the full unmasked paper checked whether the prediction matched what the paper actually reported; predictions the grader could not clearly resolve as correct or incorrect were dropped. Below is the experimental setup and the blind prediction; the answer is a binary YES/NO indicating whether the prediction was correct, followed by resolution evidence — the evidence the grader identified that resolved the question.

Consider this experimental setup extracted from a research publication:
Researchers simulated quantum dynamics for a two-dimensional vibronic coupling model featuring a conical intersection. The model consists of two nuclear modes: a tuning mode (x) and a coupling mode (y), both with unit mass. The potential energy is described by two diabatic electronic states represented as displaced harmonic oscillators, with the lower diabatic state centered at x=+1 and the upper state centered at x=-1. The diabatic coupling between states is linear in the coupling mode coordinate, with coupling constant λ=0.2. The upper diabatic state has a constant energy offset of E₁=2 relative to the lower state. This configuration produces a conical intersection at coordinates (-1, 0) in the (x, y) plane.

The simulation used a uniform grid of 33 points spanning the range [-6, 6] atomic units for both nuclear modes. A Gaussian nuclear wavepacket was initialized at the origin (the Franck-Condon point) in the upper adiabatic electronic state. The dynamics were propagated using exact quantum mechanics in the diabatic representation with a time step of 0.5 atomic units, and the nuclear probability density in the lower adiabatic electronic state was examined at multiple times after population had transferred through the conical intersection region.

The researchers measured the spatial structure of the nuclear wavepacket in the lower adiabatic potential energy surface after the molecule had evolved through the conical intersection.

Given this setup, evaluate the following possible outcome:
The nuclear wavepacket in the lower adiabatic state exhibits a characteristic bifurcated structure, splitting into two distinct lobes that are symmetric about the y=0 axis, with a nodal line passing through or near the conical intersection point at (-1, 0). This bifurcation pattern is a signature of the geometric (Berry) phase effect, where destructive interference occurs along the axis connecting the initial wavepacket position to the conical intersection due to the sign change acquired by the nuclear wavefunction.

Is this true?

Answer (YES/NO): YES